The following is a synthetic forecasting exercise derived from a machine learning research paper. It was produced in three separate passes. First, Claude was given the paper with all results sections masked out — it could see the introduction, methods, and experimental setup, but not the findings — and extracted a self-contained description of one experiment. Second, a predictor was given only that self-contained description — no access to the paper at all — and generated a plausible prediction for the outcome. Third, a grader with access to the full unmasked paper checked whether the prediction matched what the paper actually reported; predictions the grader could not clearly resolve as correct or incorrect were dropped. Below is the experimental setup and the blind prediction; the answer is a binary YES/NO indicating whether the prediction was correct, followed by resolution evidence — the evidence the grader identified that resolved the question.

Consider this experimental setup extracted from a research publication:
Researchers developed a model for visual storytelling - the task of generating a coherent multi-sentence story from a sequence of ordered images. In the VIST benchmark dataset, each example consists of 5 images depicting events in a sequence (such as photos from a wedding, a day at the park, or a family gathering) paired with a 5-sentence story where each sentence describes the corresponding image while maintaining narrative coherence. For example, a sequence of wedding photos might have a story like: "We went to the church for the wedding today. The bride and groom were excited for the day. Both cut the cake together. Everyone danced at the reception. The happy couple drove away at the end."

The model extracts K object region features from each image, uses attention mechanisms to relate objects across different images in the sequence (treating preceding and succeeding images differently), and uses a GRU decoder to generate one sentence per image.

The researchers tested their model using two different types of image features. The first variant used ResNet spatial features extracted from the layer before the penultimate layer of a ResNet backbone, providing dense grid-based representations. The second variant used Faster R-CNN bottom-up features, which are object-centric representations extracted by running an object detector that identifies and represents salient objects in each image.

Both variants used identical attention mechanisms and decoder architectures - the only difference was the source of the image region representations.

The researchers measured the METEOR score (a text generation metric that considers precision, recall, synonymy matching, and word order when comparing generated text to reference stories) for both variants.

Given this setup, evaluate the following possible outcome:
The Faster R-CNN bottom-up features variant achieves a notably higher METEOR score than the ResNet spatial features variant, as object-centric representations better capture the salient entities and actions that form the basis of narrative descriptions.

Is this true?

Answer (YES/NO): NO